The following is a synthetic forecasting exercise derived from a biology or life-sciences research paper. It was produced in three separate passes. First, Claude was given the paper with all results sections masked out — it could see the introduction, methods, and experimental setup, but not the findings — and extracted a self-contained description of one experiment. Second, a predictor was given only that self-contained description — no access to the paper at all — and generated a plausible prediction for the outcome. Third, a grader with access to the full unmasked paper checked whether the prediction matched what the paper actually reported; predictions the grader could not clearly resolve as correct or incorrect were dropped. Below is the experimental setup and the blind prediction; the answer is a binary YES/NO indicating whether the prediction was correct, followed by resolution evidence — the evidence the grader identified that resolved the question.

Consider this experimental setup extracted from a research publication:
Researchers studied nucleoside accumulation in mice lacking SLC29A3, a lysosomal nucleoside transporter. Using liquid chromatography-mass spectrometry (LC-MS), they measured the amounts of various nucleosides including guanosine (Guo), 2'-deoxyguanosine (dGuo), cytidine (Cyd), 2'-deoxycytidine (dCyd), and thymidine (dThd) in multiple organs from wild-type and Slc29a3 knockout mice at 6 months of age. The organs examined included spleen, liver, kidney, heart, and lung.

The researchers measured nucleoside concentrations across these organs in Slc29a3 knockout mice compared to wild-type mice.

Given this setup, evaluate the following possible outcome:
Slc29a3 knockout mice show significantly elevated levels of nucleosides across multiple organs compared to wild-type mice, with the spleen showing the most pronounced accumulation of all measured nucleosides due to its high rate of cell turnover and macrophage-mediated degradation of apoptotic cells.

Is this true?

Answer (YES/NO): NO